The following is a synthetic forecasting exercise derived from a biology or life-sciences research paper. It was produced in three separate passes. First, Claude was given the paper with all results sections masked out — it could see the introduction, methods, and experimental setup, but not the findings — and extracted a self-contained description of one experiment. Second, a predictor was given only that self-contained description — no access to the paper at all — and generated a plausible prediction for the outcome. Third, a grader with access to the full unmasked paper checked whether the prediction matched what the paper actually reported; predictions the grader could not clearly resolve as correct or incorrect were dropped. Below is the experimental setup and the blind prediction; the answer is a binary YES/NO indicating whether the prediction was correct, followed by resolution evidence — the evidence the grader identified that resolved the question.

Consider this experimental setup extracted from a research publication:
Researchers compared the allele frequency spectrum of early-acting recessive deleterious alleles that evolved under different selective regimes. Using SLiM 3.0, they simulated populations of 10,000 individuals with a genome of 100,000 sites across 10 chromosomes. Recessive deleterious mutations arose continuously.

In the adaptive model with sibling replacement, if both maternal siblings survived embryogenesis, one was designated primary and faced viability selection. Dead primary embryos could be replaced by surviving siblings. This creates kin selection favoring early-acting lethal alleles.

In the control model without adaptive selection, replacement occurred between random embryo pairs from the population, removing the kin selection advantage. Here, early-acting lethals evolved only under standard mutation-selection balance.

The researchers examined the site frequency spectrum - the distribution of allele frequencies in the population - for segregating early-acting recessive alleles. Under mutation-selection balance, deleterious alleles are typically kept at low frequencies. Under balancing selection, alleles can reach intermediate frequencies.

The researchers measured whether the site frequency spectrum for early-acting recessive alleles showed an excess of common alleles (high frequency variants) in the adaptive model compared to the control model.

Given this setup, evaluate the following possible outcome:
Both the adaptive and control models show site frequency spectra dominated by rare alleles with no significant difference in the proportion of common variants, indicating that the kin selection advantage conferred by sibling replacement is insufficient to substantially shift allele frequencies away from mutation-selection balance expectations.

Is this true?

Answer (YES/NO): NO